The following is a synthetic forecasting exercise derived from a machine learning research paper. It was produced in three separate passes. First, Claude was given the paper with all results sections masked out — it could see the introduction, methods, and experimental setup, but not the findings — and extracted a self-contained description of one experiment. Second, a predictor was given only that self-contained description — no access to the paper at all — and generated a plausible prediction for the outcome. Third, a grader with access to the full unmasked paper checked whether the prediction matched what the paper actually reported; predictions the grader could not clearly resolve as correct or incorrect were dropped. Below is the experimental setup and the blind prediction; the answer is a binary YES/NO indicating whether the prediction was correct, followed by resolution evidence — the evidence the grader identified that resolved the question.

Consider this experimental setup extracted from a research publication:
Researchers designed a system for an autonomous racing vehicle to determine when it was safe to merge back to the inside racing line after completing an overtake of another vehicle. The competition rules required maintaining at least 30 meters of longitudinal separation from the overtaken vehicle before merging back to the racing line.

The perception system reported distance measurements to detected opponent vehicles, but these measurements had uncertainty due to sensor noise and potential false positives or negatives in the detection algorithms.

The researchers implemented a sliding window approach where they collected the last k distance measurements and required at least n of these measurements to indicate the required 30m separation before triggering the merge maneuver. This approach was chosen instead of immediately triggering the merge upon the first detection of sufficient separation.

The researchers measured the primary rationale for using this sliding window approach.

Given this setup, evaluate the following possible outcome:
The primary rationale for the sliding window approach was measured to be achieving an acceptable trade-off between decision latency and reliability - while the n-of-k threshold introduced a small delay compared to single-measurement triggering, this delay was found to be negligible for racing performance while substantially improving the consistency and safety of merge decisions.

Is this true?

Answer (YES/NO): NO